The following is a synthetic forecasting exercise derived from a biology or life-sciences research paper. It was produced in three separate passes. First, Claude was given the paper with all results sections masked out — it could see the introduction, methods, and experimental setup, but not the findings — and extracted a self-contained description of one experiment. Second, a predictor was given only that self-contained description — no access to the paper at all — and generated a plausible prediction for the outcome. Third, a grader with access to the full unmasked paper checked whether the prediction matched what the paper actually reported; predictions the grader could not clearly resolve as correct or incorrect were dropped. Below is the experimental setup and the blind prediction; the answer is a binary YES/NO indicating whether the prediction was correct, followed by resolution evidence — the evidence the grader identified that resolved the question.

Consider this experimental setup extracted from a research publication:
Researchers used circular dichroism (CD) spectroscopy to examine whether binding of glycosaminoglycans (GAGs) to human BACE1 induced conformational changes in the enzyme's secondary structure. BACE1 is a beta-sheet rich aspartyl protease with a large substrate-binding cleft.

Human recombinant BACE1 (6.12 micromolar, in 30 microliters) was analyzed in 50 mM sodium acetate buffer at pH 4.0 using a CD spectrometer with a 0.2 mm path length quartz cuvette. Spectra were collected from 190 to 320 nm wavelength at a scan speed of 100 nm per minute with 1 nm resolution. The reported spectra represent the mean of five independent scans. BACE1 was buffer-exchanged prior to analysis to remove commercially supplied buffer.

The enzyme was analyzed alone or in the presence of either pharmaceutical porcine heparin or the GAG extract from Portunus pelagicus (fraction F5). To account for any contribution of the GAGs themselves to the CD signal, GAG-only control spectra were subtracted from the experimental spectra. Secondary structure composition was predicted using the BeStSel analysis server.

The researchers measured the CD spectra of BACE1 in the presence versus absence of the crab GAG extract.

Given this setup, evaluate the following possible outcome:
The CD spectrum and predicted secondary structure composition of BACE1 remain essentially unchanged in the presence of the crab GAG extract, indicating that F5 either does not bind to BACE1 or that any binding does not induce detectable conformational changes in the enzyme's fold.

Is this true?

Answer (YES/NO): NO